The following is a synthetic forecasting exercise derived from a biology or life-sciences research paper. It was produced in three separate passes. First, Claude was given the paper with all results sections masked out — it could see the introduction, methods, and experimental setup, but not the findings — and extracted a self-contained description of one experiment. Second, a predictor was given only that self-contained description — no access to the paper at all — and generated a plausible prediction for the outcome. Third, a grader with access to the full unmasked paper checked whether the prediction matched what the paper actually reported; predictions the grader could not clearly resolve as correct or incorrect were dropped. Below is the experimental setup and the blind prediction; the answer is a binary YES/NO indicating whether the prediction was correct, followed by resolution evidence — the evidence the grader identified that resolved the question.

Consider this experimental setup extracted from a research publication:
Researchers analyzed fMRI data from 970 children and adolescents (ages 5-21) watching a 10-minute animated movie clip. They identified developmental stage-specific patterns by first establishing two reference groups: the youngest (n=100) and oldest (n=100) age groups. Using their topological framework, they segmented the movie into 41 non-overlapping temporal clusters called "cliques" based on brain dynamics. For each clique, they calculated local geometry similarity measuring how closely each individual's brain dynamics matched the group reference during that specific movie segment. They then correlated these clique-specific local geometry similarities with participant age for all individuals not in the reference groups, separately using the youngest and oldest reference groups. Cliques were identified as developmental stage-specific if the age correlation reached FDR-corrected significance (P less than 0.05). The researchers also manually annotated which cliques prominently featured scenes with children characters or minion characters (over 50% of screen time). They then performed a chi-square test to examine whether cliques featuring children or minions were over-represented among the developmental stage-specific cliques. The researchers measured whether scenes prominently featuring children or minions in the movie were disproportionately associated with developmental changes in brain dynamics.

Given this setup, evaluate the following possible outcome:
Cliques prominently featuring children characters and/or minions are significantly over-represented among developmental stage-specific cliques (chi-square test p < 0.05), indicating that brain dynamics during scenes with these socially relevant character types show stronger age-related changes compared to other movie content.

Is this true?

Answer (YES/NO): YES